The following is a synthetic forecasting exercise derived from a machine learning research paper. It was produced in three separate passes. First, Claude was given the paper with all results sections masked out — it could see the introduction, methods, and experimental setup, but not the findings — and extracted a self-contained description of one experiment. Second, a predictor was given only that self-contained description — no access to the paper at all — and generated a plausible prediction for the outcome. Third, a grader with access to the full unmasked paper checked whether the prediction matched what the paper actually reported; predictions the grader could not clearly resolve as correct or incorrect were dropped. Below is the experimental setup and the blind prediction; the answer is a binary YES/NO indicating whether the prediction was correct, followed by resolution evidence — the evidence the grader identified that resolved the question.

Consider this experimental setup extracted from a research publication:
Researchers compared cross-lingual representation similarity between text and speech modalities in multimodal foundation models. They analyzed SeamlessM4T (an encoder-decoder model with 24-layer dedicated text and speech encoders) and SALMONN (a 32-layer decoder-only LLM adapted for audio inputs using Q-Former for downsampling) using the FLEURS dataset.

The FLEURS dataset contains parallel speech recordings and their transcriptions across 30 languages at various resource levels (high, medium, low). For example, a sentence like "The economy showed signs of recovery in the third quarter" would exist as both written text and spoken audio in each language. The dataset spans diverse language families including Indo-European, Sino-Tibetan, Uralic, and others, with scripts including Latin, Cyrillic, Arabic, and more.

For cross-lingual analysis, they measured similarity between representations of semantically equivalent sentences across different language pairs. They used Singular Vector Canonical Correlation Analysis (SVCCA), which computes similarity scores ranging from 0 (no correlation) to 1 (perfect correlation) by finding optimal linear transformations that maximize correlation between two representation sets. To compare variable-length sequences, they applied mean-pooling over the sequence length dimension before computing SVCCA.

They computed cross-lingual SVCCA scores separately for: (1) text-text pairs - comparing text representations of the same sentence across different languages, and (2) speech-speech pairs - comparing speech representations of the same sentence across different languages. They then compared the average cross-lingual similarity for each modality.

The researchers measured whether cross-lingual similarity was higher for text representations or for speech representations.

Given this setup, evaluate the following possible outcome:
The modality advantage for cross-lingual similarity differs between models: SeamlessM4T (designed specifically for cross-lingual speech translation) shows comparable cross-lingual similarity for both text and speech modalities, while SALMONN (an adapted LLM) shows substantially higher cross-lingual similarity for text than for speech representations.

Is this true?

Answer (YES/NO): NO